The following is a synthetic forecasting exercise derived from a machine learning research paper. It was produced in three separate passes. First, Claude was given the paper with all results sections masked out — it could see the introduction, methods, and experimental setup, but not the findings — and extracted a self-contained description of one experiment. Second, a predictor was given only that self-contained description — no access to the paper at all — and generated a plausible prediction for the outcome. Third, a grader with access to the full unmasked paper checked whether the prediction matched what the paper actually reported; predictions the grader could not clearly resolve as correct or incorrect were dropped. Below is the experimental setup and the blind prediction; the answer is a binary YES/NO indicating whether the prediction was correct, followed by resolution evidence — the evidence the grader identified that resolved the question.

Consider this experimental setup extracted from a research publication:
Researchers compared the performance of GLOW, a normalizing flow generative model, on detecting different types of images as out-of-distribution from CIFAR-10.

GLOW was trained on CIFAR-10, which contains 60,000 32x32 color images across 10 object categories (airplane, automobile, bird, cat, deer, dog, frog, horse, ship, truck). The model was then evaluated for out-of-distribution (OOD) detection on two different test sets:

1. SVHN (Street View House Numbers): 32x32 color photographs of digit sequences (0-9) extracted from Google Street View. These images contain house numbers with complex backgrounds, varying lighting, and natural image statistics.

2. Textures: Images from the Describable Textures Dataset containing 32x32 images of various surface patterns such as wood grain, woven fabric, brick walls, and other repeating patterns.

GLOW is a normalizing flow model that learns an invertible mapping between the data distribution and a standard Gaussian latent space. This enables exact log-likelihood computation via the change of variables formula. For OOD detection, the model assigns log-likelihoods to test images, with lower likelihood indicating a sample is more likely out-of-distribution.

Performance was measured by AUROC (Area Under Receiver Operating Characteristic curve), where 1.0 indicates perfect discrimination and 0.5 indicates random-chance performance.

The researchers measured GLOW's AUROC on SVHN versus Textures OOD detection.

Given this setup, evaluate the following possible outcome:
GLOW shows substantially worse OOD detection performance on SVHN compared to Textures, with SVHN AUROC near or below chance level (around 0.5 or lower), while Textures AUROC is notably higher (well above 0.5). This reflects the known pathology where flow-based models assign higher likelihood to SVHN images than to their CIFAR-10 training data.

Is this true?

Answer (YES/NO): NO